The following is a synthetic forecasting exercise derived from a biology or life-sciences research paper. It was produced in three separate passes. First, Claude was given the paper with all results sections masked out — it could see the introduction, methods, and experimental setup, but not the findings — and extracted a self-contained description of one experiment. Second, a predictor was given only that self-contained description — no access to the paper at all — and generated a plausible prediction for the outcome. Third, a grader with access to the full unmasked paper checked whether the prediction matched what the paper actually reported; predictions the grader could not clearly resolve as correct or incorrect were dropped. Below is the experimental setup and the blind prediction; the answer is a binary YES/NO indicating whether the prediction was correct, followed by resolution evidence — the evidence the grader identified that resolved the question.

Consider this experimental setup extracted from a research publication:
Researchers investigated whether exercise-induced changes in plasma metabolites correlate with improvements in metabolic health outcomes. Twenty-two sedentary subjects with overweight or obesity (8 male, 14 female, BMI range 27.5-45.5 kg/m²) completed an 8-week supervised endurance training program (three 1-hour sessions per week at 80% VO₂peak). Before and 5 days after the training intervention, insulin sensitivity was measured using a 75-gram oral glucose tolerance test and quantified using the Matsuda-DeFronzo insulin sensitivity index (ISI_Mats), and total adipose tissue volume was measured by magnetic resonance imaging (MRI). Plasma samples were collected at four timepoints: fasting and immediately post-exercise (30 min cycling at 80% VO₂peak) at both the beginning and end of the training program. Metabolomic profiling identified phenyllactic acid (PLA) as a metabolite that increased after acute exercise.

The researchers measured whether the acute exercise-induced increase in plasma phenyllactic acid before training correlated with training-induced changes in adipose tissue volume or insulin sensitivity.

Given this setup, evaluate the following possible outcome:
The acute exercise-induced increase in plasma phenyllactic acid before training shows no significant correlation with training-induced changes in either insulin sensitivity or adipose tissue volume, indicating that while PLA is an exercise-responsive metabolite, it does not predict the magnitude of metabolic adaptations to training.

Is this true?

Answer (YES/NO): NO